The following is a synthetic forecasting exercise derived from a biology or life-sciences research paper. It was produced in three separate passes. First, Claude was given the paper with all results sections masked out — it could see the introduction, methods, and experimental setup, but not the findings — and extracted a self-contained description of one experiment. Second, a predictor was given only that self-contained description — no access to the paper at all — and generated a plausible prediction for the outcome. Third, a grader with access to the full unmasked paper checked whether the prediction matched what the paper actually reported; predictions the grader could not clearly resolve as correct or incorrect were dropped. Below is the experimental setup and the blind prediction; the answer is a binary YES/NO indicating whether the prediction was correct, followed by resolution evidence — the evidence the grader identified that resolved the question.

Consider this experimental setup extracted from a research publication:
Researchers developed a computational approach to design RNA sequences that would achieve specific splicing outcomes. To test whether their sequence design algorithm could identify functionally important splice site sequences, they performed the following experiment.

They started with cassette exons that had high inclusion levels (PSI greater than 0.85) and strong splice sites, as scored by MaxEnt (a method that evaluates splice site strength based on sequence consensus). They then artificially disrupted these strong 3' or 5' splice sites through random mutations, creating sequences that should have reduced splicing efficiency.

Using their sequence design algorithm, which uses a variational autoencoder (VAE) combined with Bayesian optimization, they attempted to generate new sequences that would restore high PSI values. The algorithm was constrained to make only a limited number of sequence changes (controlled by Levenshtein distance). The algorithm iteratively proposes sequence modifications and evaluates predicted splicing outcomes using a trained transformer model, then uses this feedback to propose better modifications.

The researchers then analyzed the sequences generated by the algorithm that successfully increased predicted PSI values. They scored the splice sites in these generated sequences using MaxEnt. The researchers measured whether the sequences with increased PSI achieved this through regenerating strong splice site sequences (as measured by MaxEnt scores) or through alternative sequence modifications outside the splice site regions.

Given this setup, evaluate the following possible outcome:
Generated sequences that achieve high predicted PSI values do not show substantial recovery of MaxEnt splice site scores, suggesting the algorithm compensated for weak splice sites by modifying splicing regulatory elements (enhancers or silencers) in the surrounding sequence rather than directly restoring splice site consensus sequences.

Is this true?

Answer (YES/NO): NO